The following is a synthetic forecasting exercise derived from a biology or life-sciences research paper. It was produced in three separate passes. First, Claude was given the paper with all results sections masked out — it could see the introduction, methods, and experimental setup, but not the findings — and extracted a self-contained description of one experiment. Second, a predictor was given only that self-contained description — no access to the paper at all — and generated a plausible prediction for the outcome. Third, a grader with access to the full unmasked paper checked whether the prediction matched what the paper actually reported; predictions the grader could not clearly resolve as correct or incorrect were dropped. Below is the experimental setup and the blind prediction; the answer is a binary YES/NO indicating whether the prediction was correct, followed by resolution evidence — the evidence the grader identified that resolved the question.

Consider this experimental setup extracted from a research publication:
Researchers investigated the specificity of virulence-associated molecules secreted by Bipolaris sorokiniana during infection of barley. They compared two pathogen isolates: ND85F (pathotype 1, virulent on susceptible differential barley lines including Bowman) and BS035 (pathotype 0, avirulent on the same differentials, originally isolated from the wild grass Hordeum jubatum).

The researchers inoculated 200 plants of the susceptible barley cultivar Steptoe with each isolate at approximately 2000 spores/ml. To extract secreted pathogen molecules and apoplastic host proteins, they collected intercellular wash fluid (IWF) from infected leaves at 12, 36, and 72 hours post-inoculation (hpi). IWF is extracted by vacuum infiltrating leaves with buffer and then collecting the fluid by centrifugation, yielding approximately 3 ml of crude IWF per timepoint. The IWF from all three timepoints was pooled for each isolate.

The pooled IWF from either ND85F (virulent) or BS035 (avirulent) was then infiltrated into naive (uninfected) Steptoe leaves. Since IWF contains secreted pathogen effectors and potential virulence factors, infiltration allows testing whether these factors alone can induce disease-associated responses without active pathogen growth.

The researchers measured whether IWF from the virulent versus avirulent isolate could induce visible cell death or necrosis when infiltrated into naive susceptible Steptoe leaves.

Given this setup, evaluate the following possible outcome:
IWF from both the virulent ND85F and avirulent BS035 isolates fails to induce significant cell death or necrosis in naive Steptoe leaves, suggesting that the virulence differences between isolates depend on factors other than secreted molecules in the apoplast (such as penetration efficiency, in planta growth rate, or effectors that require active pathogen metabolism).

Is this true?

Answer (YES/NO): NO